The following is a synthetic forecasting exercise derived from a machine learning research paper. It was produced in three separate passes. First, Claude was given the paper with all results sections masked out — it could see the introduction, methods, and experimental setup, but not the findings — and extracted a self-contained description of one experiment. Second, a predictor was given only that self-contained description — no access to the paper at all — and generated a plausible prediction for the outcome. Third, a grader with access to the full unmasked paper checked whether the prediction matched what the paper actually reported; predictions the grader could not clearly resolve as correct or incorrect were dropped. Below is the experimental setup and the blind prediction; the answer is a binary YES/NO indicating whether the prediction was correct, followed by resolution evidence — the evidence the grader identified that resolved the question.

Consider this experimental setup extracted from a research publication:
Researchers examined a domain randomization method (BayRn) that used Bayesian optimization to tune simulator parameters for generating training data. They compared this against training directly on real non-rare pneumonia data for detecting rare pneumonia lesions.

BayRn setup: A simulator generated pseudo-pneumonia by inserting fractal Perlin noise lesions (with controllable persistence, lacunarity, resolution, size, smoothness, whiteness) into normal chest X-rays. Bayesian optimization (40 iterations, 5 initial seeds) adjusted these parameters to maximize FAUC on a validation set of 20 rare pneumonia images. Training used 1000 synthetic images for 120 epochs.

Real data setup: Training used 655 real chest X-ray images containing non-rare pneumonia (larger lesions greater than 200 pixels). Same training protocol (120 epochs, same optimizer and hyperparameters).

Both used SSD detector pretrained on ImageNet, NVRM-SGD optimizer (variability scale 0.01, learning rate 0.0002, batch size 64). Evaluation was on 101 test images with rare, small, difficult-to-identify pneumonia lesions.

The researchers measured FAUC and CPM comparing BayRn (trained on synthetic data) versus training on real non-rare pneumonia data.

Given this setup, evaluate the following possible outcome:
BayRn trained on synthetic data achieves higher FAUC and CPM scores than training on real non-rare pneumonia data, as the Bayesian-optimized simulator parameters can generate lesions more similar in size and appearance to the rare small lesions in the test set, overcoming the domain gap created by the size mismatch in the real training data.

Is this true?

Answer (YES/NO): NO